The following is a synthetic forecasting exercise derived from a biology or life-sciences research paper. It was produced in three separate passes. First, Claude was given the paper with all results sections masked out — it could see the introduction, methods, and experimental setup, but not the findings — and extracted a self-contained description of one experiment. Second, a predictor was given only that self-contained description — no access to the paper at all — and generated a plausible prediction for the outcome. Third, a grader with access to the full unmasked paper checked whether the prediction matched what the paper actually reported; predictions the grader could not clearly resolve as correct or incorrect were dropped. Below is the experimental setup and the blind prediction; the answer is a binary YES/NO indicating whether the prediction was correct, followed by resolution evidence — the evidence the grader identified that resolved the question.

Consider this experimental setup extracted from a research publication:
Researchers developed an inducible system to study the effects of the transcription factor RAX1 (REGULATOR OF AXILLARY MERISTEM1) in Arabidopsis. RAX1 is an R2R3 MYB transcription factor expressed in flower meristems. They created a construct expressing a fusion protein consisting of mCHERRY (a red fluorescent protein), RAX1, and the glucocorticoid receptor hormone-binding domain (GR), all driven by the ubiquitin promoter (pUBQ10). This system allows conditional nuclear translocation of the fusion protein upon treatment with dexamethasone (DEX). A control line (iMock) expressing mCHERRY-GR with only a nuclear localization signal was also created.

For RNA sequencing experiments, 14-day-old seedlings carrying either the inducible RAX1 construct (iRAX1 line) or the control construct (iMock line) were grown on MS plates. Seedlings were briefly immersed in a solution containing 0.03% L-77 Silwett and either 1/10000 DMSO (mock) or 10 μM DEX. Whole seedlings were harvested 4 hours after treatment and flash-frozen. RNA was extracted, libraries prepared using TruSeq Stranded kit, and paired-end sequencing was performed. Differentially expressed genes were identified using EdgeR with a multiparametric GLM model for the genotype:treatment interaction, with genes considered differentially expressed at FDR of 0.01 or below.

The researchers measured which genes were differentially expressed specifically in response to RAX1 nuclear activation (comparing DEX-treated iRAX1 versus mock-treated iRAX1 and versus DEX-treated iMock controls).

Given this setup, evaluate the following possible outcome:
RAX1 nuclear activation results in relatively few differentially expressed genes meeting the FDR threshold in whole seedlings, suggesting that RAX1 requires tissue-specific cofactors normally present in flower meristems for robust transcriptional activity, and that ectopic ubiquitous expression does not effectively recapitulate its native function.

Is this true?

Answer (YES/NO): NO